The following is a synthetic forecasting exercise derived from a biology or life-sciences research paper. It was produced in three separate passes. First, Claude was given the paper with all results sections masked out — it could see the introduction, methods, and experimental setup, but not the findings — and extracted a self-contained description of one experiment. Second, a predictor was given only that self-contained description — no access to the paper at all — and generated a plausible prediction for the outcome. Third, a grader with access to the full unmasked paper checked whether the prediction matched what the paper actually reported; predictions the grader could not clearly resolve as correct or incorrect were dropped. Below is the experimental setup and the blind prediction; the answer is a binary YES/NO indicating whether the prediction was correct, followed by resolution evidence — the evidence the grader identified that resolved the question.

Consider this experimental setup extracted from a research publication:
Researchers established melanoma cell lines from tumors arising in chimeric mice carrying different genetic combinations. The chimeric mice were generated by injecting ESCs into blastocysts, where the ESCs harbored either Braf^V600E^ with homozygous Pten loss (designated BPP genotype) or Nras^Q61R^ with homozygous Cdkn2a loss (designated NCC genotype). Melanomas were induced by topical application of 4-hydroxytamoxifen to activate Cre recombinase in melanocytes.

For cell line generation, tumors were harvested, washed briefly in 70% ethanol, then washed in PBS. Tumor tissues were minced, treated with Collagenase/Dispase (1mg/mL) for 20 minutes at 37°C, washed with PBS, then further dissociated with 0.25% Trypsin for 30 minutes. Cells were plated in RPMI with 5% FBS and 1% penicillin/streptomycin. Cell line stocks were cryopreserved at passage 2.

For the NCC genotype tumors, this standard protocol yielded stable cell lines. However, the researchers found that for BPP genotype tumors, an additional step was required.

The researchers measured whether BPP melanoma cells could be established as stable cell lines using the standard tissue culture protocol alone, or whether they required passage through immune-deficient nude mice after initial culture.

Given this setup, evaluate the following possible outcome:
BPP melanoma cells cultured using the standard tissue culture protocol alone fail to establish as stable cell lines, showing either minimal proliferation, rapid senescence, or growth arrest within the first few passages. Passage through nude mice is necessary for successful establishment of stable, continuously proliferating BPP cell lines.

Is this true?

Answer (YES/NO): YES